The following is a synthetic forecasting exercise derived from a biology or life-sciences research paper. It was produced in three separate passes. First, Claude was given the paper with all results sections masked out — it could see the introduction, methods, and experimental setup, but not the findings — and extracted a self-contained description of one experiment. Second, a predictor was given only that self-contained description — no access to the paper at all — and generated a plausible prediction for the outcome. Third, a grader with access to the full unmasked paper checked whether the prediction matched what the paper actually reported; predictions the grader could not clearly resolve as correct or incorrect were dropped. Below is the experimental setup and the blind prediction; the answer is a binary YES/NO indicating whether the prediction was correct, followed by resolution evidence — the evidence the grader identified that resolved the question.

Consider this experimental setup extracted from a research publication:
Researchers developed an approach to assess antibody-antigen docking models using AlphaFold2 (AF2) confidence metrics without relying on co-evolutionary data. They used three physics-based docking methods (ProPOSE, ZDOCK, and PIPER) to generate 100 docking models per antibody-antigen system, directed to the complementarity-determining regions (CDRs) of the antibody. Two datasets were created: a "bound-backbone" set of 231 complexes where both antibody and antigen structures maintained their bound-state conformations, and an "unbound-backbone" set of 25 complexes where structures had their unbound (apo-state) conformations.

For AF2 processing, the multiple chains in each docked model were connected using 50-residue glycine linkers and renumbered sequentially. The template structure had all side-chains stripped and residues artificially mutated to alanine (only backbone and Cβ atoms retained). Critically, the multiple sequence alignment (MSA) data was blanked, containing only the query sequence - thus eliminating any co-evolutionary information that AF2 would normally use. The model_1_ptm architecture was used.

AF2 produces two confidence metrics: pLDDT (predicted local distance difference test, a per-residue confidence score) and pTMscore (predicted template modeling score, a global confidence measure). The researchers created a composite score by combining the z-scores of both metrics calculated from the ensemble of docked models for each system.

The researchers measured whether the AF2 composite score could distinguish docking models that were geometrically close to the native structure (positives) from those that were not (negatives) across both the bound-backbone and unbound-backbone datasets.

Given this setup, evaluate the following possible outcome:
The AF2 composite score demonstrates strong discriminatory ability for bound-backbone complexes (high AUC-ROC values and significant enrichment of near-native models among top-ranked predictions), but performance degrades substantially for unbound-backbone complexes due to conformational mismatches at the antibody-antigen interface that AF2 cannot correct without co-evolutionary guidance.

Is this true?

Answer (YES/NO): NO